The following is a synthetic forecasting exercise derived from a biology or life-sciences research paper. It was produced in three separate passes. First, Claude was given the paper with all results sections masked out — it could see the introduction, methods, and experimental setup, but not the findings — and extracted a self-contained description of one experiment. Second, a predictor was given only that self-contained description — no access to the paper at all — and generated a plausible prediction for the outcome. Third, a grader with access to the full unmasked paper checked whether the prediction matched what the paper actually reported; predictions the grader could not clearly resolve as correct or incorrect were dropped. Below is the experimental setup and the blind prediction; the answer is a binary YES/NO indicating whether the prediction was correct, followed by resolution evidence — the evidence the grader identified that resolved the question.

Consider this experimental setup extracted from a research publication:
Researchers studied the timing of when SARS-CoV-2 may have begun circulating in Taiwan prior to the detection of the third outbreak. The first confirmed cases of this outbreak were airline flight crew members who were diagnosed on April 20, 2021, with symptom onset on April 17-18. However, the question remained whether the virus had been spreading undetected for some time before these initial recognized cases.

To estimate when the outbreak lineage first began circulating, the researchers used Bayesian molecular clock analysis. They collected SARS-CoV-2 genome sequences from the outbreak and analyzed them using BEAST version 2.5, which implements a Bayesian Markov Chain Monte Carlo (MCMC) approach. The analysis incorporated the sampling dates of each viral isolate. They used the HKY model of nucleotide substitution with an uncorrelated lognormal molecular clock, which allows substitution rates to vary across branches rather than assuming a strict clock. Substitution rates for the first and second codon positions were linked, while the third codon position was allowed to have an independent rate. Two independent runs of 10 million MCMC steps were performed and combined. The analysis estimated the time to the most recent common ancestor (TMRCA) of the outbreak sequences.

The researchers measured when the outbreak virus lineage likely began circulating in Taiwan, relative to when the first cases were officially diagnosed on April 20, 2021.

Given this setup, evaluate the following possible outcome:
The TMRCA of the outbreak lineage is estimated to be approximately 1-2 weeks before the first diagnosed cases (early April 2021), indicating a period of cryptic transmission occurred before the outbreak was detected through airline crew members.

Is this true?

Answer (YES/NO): NO